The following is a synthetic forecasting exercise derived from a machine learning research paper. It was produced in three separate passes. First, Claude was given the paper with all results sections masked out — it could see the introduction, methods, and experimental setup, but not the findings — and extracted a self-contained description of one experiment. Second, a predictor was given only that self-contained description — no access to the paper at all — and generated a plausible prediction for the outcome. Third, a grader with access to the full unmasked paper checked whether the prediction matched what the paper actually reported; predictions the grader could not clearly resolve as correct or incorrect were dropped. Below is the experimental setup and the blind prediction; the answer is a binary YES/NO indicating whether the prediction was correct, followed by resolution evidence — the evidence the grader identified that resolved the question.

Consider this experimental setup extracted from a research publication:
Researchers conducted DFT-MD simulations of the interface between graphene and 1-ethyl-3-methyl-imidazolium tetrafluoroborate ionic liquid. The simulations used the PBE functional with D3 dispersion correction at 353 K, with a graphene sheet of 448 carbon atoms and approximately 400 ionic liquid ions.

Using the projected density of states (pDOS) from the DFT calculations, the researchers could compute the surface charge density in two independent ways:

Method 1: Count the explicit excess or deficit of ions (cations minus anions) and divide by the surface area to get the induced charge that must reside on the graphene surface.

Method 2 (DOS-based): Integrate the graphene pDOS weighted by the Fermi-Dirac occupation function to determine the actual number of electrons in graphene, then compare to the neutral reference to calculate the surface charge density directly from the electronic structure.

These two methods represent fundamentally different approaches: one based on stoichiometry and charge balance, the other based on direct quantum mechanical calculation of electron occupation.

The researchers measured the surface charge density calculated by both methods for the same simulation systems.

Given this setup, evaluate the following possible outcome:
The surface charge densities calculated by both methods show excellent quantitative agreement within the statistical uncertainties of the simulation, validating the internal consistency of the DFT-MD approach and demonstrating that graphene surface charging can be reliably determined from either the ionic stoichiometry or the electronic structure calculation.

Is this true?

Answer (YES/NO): NO